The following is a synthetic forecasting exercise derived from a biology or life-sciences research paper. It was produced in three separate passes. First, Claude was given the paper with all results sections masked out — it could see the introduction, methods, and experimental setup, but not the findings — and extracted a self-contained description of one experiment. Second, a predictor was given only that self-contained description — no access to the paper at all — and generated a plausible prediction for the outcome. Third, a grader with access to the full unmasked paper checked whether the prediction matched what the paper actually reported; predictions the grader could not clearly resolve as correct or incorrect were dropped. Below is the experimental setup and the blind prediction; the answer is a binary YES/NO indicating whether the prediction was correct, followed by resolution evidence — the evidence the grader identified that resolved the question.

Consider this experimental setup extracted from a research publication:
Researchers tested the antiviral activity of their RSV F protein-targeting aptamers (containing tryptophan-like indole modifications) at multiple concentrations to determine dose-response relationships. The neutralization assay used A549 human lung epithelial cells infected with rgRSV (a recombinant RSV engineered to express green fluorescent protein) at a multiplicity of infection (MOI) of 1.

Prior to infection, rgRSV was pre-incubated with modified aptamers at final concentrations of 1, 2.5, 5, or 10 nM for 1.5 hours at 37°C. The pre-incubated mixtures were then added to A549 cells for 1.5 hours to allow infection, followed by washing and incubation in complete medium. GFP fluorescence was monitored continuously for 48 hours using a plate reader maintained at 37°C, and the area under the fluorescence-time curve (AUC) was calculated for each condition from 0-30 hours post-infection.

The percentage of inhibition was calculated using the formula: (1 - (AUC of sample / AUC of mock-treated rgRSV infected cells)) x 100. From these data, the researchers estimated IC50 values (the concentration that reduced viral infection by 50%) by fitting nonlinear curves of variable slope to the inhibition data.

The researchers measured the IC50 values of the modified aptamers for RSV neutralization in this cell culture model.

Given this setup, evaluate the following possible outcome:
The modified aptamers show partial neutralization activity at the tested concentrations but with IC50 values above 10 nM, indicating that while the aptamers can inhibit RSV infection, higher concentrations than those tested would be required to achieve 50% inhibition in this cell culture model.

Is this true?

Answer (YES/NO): NO